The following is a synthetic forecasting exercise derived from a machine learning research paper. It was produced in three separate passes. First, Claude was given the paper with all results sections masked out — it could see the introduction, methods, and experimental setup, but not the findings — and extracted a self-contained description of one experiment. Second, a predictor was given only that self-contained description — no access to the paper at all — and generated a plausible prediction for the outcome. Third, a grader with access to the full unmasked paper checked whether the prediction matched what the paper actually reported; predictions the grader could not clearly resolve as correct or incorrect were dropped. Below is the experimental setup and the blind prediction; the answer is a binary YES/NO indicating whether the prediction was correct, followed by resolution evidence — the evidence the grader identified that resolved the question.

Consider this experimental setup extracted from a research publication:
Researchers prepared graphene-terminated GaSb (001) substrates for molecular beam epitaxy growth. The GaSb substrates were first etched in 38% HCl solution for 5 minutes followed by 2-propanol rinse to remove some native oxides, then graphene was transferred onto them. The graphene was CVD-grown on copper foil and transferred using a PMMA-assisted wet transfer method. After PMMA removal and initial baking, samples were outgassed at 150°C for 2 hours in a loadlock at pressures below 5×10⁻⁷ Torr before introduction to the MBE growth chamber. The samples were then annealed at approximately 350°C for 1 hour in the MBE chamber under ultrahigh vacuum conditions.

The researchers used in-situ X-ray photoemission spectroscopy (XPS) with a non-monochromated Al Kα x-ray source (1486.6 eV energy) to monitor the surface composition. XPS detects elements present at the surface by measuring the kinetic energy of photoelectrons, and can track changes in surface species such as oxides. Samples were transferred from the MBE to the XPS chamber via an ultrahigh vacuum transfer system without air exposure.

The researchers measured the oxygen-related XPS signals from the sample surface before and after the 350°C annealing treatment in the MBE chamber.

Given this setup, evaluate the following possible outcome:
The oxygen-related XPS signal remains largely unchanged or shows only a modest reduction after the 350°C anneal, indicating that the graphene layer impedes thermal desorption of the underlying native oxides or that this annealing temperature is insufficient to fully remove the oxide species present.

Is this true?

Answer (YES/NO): YES